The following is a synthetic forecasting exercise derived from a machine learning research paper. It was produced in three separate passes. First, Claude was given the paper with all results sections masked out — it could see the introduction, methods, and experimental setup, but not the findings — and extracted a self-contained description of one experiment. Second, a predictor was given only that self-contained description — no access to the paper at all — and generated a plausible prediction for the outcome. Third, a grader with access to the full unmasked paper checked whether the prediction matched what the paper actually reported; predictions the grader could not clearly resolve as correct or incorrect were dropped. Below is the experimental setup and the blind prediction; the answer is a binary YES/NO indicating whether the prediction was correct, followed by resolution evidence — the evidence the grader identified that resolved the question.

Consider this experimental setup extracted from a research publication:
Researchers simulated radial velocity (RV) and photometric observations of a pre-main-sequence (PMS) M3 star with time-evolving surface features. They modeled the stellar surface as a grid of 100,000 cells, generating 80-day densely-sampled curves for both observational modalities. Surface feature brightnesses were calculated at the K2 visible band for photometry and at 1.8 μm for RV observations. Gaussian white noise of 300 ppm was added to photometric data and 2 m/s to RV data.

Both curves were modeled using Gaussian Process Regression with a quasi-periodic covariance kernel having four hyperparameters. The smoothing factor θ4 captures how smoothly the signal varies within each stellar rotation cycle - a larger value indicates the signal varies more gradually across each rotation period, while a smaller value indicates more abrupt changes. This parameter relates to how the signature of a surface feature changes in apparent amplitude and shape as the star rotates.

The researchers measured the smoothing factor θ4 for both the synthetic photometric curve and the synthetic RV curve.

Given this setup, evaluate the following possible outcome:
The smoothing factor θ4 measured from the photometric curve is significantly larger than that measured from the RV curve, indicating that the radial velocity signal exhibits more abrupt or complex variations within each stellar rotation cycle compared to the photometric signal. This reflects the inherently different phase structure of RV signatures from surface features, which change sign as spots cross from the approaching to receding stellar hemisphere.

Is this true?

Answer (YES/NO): YES